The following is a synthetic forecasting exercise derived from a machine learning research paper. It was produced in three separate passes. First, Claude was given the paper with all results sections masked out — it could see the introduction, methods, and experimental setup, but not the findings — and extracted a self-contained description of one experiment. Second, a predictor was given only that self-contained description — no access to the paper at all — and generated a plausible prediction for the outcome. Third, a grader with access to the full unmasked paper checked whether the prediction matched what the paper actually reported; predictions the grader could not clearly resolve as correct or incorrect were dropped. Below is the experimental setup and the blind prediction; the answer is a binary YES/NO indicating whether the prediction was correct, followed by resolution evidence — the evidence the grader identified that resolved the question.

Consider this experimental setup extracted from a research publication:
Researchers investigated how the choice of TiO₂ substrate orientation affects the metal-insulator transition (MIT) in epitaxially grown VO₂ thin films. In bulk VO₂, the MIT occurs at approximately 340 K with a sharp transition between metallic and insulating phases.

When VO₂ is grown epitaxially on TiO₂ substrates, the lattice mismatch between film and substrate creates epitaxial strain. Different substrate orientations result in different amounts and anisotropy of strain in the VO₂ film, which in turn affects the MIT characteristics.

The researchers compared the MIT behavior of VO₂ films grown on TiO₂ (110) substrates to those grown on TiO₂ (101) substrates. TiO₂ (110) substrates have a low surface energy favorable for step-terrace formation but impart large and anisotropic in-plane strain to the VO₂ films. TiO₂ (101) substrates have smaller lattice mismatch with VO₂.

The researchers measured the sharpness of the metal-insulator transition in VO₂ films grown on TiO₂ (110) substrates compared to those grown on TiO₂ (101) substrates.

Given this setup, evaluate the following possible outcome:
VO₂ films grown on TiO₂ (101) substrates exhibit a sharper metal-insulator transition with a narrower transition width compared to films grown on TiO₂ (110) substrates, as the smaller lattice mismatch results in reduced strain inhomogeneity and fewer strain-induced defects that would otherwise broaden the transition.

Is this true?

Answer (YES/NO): YES